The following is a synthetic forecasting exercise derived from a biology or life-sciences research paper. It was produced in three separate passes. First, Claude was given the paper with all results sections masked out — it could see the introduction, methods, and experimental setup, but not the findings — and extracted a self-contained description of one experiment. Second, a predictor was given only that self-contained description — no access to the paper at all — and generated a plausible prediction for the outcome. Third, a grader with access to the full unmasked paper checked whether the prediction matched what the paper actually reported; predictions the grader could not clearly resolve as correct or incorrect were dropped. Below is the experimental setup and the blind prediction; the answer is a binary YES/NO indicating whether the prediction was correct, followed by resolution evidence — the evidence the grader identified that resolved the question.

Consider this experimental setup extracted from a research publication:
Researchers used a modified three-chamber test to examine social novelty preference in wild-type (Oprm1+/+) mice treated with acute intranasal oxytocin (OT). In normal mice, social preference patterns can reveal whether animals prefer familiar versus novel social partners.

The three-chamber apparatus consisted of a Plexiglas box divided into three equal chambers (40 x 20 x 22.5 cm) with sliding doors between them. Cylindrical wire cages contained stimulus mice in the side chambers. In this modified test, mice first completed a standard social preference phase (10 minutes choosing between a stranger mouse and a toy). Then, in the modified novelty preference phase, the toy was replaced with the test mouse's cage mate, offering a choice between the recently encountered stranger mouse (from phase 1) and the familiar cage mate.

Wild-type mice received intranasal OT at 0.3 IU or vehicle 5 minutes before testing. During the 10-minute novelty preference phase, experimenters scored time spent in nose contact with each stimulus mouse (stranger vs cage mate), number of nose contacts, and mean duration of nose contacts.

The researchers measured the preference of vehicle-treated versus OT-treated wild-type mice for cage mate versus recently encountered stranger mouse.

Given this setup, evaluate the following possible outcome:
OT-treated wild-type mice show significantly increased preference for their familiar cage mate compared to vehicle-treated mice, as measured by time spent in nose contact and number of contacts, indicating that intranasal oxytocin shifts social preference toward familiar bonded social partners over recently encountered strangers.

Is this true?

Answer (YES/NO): NO